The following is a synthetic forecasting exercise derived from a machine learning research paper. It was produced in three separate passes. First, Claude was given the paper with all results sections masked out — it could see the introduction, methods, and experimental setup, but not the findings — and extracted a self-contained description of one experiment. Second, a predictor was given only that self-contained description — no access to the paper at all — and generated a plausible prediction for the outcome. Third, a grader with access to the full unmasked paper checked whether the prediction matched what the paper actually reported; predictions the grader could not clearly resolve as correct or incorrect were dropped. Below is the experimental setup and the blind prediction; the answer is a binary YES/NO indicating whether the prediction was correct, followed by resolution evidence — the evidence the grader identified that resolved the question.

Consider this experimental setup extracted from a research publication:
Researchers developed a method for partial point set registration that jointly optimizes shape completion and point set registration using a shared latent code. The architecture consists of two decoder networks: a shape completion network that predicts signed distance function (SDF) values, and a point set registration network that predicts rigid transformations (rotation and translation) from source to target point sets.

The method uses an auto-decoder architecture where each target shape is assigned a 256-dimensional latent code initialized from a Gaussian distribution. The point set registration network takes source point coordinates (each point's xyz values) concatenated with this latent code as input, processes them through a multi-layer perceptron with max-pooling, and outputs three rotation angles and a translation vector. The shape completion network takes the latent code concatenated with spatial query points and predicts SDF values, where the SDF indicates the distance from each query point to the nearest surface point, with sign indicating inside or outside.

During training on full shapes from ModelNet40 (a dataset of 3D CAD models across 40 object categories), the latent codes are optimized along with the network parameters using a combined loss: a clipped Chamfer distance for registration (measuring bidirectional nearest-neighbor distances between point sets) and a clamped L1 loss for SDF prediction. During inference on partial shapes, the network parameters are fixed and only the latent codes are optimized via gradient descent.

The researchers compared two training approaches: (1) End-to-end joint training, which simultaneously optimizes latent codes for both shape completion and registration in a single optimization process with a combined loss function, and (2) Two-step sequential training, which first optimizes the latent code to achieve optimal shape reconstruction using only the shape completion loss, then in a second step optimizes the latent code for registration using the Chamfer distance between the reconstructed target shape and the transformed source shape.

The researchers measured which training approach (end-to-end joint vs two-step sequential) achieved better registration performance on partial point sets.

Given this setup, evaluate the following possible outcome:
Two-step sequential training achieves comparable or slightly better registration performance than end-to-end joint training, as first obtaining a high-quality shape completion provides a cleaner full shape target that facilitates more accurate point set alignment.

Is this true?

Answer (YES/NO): NO